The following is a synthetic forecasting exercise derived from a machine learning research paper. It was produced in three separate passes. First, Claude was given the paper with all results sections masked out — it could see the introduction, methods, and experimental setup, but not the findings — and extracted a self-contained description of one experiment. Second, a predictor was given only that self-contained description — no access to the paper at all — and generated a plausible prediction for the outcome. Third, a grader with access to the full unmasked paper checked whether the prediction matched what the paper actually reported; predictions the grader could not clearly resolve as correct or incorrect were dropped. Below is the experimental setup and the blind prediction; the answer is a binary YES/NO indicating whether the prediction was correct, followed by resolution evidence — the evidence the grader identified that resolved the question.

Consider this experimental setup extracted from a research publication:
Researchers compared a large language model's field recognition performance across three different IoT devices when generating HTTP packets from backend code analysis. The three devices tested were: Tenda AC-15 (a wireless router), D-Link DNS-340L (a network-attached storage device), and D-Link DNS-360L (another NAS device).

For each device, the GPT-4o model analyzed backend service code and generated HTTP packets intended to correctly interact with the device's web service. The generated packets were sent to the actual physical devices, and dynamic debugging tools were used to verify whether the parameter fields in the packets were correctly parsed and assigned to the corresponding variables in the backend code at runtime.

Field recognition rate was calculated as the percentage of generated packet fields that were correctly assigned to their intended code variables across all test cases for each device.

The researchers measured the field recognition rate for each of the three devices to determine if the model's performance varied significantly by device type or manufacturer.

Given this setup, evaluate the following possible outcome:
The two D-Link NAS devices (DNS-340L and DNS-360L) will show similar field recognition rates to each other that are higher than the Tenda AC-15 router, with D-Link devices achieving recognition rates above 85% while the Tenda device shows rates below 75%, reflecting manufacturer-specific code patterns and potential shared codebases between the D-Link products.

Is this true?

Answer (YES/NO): NO